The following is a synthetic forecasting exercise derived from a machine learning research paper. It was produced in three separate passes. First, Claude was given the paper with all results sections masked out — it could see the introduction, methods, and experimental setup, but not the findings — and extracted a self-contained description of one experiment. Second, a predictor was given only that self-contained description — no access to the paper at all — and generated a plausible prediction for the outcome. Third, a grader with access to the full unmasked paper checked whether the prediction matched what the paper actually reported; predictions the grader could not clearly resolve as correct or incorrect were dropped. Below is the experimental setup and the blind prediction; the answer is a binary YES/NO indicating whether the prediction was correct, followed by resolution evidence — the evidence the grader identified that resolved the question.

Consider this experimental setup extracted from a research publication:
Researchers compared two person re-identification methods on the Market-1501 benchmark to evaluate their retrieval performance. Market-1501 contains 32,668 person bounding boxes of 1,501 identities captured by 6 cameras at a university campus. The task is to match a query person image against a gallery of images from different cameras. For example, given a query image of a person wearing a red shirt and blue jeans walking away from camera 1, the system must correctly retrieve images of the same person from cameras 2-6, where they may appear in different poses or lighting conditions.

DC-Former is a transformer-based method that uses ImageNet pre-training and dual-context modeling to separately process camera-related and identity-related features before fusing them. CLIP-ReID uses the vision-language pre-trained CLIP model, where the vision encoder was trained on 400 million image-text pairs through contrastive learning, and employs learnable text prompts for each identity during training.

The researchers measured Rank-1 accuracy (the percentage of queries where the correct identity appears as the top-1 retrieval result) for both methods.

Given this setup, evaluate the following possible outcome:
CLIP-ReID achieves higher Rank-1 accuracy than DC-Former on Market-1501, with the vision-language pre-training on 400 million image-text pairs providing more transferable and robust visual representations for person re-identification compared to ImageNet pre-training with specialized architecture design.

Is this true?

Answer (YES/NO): NO